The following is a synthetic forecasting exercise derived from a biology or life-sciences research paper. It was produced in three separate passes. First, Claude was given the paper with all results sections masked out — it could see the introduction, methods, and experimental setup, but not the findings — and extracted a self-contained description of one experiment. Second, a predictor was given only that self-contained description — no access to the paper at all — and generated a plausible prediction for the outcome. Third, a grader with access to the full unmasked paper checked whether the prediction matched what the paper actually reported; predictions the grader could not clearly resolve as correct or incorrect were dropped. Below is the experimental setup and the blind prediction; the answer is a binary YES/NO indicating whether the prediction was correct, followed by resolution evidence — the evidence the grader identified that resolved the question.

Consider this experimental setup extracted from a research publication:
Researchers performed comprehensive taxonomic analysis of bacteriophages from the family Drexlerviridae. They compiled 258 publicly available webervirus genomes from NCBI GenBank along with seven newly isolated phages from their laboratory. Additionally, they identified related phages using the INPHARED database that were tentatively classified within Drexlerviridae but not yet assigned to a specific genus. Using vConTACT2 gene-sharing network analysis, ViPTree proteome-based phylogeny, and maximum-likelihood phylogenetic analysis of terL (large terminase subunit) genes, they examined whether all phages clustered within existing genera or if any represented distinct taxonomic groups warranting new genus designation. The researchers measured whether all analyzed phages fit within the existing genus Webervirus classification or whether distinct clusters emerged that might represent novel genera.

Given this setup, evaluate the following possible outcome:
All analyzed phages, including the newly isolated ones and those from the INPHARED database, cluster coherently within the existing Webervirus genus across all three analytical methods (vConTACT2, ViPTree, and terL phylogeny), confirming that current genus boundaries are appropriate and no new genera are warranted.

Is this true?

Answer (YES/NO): NO